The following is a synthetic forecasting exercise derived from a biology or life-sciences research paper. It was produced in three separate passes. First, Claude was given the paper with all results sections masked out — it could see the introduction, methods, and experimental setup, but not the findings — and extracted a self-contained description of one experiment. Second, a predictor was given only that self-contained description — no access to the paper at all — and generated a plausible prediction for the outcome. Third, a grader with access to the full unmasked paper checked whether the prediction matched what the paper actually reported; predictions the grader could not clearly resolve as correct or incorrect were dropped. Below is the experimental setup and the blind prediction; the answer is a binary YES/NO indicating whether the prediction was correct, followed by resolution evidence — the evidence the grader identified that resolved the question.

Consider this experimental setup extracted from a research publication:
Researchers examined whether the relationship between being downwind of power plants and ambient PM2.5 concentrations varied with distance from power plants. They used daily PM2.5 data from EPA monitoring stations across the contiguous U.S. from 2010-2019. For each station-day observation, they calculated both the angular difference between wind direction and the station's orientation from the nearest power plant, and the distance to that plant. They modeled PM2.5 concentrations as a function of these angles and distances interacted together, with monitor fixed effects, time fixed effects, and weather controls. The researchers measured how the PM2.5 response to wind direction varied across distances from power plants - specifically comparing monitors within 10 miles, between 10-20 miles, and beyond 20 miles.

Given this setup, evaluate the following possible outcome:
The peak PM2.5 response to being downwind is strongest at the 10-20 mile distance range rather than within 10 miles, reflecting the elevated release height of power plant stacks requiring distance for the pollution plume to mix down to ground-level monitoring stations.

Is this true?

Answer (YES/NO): NO